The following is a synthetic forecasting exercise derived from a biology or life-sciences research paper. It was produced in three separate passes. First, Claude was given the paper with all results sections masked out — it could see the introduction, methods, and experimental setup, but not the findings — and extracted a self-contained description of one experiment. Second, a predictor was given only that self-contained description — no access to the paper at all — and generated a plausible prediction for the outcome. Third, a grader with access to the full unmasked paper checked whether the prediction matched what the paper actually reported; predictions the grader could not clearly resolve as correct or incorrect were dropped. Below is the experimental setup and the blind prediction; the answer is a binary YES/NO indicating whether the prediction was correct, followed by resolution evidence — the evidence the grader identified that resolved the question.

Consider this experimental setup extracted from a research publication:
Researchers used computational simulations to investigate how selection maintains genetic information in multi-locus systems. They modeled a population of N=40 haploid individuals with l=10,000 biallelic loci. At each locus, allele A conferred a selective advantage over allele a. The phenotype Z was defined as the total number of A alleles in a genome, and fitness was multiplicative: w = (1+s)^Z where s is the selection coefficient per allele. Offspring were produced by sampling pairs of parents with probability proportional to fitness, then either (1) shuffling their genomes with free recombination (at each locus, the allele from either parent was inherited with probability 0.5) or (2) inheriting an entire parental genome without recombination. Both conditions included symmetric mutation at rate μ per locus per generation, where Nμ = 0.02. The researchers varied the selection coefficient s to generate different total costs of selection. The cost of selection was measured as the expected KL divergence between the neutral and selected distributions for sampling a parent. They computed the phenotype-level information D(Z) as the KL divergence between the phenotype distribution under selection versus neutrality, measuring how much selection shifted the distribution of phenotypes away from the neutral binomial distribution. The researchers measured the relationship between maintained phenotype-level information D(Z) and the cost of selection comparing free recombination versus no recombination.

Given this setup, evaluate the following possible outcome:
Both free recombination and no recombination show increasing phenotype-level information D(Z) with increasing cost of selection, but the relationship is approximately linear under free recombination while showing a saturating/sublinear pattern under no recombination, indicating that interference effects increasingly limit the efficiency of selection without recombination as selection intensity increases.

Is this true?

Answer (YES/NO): NO